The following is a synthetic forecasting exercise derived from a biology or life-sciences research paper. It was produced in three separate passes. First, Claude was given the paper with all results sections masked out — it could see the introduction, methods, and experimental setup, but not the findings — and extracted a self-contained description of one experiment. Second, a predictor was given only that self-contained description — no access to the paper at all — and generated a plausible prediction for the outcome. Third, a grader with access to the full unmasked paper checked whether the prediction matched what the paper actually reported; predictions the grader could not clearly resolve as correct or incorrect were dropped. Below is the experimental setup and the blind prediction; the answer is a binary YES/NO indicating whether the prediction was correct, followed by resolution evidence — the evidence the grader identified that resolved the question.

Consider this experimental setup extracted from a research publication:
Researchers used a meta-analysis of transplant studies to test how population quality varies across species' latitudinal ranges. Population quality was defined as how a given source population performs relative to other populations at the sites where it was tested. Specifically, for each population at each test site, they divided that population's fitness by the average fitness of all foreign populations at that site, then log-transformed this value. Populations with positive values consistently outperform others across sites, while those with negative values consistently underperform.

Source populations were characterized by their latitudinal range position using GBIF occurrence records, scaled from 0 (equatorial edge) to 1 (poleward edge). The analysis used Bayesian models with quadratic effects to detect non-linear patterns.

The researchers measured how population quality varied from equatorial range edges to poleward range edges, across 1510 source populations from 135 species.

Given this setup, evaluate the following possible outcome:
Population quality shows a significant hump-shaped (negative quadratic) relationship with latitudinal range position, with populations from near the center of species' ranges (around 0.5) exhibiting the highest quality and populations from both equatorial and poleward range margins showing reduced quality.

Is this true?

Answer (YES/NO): YES